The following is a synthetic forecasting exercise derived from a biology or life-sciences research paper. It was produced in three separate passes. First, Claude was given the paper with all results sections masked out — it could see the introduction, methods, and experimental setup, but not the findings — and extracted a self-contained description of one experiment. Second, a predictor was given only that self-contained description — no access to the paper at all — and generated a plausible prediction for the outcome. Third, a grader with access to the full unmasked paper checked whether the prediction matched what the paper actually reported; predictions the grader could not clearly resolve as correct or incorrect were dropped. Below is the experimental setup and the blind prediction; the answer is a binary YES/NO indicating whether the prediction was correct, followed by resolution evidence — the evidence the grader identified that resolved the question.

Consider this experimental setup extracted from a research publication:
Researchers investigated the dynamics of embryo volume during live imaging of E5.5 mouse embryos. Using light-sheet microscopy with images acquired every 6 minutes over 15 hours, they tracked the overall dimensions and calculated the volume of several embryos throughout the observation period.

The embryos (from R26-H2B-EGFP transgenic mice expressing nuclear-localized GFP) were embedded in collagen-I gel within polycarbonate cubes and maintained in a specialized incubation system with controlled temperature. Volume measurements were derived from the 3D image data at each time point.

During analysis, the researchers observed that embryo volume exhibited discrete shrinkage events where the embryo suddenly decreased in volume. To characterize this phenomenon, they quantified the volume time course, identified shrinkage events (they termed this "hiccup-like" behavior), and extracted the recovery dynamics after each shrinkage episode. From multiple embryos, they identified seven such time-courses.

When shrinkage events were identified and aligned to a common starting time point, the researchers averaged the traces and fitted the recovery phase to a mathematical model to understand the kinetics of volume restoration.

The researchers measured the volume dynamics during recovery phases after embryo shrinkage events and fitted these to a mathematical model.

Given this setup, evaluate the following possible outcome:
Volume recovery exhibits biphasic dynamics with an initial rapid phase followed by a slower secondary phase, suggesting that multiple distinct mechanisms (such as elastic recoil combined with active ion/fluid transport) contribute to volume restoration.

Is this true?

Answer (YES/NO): NO